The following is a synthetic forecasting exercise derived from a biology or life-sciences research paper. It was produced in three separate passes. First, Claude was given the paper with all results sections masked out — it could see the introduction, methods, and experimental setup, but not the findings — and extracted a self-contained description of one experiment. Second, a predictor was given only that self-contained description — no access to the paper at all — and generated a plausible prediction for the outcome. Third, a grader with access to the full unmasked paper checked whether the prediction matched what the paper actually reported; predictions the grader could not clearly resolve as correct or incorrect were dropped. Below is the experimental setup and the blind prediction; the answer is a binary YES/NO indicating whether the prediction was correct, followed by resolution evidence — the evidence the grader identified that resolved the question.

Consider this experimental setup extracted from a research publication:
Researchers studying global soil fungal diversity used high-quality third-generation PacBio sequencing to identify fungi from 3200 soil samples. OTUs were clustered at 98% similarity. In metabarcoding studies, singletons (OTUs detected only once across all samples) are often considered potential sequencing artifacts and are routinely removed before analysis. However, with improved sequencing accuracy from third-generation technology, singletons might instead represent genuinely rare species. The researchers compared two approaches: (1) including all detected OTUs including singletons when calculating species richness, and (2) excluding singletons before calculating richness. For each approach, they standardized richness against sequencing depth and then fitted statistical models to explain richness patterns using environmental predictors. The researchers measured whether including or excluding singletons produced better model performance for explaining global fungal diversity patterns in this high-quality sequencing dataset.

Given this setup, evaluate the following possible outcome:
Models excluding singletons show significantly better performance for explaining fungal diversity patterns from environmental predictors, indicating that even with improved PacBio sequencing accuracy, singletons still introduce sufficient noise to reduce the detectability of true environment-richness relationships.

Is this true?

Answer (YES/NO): NO